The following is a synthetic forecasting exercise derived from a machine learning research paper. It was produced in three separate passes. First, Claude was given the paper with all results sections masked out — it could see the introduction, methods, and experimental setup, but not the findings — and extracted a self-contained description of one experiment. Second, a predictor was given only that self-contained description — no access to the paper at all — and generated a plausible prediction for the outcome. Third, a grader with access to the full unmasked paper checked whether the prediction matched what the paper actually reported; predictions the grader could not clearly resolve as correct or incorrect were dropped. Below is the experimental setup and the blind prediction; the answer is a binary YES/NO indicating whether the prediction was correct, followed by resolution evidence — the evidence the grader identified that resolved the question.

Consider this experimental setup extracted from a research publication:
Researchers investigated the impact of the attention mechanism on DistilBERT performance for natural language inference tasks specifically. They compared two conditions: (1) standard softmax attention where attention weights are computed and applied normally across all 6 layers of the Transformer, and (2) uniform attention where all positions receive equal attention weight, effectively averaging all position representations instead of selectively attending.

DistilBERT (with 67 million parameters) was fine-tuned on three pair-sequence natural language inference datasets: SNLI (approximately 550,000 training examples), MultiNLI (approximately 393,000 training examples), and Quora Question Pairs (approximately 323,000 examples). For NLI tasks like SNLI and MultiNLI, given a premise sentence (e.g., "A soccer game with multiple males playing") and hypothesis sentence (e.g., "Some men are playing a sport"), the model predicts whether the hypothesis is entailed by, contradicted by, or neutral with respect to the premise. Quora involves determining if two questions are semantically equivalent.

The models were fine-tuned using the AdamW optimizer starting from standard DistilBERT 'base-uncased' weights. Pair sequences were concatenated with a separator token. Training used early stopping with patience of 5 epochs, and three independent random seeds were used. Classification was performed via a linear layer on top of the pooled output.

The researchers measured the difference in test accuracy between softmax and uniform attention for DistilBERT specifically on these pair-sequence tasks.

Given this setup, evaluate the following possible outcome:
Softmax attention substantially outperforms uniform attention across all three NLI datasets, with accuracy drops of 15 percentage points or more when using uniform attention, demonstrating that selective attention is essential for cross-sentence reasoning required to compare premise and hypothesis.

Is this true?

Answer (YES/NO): NO